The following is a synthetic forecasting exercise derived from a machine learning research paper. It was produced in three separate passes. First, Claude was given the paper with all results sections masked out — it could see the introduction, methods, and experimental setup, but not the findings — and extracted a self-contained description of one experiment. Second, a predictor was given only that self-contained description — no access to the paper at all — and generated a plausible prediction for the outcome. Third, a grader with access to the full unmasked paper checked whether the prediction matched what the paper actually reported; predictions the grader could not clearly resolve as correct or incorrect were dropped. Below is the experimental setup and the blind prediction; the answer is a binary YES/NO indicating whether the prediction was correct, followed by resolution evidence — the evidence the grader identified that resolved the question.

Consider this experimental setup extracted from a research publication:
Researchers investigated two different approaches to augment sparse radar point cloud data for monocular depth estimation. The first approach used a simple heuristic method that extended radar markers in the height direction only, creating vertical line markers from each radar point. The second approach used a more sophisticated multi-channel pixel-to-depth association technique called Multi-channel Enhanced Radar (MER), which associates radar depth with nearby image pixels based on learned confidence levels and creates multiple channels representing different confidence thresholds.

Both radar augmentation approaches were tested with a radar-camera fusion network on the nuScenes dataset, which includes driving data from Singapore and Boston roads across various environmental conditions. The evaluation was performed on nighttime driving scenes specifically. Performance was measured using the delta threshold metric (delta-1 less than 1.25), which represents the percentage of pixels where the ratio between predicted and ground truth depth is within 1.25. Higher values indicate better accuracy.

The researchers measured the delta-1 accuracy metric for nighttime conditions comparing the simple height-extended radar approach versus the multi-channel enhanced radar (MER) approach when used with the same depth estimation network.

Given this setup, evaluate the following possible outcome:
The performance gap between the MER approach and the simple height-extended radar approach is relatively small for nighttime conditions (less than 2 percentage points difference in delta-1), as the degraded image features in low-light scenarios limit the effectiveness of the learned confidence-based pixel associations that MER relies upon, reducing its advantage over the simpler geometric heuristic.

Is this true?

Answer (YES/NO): NO